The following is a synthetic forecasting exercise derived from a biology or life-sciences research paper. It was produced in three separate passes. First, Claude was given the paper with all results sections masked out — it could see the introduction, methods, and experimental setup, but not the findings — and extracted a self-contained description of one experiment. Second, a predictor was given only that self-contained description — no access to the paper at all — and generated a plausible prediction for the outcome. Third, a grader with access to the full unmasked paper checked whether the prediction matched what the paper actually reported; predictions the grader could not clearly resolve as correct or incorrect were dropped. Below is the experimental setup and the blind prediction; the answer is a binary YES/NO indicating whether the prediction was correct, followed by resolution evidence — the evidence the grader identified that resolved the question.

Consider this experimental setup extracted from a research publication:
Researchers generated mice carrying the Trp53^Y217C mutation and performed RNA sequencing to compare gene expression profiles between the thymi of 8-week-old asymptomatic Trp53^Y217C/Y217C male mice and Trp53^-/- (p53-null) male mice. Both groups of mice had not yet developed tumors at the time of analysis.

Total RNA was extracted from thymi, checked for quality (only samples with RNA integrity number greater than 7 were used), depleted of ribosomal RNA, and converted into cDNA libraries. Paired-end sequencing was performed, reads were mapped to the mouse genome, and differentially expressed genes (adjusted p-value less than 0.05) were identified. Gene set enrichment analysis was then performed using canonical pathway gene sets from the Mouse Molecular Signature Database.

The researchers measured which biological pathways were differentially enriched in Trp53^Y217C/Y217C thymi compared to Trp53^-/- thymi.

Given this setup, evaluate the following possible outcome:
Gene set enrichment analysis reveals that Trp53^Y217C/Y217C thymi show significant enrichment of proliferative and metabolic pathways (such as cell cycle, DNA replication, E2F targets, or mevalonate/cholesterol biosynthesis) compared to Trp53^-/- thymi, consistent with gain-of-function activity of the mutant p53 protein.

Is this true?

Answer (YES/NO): NO